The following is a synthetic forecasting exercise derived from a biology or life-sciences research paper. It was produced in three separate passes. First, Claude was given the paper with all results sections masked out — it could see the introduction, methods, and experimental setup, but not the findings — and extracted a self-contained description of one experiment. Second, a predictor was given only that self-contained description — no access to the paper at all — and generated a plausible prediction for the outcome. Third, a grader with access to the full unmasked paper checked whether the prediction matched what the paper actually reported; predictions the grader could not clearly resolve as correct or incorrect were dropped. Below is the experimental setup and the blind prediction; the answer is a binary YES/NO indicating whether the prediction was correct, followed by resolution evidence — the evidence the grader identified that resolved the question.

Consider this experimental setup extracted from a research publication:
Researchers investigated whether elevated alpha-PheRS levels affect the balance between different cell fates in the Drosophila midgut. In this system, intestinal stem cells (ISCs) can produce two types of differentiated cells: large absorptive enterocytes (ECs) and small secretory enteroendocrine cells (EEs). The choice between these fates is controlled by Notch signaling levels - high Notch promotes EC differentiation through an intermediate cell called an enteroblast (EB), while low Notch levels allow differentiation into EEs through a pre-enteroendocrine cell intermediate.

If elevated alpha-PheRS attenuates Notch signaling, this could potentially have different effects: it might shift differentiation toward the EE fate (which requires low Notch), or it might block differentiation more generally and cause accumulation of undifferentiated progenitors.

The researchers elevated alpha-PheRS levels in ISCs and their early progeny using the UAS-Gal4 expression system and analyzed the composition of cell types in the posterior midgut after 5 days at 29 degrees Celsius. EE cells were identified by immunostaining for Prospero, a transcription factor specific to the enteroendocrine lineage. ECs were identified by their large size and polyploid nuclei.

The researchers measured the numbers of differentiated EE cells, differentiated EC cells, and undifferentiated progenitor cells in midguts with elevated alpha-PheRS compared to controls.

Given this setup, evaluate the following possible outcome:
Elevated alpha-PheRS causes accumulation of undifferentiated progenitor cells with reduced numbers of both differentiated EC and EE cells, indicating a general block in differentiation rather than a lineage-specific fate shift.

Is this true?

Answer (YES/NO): NO